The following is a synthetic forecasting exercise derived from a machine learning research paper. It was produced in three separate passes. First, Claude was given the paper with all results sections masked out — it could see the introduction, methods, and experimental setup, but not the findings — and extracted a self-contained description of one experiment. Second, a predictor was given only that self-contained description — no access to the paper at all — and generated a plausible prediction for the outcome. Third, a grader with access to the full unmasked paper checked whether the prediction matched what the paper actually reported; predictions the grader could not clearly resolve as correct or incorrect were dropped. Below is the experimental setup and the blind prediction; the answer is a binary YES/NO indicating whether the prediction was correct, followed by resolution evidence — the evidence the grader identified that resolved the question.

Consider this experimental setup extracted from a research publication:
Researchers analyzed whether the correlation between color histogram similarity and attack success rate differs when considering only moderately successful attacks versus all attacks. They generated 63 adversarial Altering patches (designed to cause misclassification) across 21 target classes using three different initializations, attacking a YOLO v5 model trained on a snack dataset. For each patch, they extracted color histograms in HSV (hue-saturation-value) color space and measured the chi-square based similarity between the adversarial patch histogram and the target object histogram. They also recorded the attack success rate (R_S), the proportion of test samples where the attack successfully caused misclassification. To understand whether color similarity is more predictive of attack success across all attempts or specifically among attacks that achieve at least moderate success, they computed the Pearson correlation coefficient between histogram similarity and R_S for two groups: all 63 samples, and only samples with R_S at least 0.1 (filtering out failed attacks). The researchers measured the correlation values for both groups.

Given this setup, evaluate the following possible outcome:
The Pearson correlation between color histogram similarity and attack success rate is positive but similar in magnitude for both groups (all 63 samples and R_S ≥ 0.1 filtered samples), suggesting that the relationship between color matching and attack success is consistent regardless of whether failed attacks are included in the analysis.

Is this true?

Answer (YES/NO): NO